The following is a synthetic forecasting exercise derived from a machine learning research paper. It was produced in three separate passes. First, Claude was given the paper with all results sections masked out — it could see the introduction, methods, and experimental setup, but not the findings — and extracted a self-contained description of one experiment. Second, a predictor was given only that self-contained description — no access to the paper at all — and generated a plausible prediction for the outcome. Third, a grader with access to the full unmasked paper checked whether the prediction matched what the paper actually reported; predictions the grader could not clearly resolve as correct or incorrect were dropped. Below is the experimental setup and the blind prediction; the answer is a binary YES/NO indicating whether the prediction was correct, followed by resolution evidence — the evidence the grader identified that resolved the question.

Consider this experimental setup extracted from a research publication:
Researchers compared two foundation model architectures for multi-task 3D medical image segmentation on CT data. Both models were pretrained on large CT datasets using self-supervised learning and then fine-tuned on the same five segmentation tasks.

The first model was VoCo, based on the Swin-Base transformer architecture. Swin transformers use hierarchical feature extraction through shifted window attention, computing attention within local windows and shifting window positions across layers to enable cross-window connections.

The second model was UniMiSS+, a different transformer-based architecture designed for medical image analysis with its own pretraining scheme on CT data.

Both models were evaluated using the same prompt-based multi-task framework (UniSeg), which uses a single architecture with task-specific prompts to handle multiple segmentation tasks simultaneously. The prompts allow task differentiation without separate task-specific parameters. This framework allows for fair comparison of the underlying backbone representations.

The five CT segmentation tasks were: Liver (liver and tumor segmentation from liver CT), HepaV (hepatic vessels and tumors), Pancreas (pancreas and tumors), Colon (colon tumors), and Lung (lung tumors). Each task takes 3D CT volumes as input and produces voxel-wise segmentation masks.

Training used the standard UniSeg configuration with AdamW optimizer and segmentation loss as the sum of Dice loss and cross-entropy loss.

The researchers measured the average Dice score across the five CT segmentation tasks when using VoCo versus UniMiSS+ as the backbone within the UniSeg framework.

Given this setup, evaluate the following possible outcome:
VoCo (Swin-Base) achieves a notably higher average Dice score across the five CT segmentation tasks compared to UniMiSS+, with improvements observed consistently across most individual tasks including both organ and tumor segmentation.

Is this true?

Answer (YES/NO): NO